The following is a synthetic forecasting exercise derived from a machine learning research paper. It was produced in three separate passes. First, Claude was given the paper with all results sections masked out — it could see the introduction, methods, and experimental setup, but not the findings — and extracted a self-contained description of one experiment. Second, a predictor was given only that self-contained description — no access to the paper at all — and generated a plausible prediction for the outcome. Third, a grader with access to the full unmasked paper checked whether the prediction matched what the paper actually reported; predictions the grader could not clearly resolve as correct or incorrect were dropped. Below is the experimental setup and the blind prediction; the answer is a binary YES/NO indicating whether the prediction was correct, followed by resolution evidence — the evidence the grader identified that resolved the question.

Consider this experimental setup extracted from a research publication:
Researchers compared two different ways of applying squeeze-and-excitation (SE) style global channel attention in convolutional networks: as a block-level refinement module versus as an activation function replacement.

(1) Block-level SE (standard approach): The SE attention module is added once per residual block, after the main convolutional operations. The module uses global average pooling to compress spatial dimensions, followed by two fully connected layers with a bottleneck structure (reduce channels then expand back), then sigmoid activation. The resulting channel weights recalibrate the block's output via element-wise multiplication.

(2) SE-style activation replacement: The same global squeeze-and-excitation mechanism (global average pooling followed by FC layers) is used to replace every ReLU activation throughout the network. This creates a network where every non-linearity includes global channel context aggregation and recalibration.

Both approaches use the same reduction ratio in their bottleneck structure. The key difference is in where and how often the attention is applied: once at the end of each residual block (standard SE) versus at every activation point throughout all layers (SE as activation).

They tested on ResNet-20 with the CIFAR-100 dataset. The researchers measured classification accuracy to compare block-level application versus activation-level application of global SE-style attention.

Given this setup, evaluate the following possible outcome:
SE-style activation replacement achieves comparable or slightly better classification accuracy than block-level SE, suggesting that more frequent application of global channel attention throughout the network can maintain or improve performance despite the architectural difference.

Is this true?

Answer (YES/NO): NO